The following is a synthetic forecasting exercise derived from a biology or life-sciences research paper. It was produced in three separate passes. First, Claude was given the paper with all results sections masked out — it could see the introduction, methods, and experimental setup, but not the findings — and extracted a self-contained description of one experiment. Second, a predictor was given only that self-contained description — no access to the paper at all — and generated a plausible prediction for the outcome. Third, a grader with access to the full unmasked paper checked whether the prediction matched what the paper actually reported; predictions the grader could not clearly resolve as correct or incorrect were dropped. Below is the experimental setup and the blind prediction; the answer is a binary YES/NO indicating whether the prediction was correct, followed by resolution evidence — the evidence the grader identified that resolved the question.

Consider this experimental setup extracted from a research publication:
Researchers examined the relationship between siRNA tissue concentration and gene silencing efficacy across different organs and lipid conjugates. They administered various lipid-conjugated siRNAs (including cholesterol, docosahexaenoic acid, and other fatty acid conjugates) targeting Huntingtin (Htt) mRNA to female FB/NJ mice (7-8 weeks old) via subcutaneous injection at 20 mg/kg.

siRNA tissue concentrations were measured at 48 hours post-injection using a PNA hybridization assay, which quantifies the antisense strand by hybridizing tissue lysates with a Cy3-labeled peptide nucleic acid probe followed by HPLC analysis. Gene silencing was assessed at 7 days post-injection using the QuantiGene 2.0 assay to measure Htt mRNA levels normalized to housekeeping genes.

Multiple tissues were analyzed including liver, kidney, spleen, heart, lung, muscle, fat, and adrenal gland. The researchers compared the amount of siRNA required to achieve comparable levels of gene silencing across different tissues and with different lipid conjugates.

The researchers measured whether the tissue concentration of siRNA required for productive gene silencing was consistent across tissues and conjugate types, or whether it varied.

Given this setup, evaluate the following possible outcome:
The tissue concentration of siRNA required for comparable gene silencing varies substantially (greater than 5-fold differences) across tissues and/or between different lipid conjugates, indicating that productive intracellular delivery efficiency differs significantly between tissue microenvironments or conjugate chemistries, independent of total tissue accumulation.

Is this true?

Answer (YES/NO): YES